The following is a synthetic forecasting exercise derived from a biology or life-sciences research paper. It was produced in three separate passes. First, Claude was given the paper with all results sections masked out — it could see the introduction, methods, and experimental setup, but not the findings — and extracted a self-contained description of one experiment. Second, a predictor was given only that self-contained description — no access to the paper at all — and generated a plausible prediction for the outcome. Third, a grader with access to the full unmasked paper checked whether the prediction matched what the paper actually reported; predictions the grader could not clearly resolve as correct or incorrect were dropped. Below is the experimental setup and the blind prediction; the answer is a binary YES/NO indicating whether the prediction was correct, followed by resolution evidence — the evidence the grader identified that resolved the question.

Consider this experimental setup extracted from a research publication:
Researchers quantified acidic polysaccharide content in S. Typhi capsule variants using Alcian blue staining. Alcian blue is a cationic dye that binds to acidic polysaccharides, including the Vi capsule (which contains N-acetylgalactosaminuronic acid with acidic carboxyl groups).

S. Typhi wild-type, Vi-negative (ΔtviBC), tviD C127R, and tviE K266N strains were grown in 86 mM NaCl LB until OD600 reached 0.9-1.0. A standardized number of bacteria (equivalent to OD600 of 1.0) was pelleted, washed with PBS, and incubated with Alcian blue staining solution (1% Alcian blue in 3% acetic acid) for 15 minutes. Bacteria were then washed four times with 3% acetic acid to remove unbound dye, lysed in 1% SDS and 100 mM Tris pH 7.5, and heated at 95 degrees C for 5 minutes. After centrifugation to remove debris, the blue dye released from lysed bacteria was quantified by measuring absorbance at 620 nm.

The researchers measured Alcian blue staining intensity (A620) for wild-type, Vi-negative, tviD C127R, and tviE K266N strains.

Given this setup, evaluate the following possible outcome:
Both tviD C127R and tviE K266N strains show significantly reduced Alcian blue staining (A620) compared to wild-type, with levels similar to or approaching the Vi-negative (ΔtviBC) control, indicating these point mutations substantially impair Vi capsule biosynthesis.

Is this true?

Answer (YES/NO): NO